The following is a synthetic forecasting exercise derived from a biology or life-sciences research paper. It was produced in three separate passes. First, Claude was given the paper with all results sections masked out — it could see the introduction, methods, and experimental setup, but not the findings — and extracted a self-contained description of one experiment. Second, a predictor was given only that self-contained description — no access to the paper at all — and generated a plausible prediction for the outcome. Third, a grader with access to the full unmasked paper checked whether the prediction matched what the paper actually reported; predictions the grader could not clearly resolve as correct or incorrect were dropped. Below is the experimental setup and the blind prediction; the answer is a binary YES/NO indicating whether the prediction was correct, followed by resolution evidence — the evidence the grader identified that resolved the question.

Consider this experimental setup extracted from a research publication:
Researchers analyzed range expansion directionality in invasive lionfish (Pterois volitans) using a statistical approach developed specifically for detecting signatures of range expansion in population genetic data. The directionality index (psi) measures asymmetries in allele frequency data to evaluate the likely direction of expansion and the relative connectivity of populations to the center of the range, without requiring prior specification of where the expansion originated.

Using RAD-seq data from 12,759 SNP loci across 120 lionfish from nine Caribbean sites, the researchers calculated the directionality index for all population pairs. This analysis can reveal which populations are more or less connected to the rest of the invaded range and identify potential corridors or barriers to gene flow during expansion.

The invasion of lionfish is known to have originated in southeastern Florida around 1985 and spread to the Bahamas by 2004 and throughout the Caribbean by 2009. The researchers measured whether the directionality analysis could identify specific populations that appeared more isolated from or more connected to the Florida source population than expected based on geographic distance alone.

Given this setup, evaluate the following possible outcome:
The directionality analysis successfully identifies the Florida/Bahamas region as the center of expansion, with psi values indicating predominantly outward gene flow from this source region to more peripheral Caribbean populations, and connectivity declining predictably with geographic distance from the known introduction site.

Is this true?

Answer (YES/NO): NO